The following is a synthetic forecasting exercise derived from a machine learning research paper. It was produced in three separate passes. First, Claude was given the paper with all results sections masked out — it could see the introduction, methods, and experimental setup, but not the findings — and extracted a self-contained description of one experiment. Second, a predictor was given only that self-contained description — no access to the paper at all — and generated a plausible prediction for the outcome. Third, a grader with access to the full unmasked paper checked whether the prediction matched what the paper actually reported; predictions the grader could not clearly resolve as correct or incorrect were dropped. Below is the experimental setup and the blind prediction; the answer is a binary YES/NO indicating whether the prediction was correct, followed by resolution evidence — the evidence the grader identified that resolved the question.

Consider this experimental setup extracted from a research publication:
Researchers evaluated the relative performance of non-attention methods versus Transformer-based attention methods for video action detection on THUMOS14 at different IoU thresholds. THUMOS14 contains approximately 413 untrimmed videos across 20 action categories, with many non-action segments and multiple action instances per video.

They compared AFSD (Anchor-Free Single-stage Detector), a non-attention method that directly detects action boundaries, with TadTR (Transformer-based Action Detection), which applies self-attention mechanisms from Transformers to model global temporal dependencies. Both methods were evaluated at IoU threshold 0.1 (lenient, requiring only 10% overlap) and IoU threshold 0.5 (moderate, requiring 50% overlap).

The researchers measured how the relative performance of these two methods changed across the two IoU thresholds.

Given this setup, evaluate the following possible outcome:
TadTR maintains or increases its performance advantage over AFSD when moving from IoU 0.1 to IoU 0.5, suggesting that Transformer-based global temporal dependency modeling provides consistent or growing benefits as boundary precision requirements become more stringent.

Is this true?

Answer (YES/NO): NO